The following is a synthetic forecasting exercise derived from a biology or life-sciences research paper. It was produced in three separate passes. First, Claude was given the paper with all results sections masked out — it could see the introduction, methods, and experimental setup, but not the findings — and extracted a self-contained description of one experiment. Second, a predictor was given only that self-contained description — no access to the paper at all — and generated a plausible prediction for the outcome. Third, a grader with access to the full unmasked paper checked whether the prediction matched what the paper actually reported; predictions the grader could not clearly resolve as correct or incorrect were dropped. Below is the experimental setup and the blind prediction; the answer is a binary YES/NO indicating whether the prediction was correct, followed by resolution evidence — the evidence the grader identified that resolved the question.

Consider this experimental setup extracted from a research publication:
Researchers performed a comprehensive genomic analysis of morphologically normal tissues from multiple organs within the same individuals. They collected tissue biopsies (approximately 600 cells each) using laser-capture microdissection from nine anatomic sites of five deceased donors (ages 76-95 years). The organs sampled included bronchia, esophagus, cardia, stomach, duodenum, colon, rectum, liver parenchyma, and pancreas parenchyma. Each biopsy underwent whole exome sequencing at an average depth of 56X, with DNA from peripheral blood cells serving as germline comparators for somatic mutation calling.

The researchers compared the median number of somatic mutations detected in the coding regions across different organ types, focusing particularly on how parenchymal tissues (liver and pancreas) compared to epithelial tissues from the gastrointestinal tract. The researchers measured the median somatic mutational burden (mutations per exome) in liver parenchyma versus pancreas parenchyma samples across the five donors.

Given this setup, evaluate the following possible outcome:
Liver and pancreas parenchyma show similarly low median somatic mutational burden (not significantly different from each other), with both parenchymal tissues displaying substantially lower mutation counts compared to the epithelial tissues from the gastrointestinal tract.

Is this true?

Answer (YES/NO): NO